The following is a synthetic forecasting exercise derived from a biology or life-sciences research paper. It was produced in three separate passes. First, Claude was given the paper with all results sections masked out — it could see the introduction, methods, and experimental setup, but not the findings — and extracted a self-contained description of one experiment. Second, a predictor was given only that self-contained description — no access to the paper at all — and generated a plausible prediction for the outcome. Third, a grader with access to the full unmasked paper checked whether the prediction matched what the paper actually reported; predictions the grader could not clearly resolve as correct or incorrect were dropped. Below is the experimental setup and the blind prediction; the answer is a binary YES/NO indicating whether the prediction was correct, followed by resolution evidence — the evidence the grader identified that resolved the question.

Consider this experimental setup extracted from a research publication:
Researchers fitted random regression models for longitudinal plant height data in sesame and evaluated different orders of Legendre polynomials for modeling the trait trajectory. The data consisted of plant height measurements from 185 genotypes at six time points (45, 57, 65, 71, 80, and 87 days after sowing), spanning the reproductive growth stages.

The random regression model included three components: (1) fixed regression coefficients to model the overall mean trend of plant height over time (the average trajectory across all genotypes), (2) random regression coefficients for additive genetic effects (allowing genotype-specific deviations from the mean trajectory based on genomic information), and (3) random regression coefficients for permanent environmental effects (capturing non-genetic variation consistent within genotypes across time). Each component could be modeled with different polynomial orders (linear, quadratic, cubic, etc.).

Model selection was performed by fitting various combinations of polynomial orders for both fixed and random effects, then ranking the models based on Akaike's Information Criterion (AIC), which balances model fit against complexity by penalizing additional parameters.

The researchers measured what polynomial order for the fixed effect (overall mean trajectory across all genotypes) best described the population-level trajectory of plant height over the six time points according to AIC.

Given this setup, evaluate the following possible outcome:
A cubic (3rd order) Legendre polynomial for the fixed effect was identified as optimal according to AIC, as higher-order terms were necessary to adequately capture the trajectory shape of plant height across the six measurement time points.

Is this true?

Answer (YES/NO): NO